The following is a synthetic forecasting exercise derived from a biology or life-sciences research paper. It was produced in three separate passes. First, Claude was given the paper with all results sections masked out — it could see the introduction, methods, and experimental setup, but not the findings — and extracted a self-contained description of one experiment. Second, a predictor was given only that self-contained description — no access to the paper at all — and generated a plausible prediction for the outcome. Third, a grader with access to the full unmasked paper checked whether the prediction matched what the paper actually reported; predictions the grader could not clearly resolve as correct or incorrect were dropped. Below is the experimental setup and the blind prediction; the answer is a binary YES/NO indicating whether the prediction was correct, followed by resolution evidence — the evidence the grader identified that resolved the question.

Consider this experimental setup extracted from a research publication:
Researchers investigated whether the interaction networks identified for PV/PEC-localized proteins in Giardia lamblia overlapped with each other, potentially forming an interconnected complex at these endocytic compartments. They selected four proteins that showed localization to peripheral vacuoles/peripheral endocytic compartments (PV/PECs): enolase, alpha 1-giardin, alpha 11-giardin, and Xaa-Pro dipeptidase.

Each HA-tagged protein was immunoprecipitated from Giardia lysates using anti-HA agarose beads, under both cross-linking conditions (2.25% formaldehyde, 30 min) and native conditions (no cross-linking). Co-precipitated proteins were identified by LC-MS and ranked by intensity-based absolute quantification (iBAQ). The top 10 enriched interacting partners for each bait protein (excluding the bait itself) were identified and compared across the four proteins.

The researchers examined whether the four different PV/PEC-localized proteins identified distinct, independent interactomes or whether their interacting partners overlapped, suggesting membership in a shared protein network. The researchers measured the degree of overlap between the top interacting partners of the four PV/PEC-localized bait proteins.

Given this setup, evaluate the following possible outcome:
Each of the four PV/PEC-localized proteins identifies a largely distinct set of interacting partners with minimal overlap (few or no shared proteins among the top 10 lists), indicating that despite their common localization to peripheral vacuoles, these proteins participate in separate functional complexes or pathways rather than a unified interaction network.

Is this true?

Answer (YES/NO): NO